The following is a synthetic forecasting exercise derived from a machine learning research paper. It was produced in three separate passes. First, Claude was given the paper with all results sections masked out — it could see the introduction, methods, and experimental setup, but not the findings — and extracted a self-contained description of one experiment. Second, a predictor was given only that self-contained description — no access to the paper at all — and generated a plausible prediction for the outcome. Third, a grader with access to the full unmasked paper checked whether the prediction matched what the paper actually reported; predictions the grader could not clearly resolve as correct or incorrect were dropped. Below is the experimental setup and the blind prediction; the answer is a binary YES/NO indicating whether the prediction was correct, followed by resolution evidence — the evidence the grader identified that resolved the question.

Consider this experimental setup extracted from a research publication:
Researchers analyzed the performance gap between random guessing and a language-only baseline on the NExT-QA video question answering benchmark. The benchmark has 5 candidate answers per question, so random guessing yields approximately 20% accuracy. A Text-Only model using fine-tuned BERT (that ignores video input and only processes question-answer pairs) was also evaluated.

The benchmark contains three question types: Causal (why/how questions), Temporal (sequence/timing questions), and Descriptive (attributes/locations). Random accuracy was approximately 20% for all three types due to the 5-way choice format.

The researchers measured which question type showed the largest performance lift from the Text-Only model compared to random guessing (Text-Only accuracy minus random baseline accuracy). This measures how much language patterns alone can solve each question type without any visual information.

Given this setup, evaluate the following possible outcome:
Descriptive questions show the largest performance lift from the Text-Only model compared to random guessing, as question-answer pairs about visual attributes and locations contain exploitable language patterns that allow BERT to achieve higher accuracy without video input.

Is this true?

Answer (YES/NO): NO